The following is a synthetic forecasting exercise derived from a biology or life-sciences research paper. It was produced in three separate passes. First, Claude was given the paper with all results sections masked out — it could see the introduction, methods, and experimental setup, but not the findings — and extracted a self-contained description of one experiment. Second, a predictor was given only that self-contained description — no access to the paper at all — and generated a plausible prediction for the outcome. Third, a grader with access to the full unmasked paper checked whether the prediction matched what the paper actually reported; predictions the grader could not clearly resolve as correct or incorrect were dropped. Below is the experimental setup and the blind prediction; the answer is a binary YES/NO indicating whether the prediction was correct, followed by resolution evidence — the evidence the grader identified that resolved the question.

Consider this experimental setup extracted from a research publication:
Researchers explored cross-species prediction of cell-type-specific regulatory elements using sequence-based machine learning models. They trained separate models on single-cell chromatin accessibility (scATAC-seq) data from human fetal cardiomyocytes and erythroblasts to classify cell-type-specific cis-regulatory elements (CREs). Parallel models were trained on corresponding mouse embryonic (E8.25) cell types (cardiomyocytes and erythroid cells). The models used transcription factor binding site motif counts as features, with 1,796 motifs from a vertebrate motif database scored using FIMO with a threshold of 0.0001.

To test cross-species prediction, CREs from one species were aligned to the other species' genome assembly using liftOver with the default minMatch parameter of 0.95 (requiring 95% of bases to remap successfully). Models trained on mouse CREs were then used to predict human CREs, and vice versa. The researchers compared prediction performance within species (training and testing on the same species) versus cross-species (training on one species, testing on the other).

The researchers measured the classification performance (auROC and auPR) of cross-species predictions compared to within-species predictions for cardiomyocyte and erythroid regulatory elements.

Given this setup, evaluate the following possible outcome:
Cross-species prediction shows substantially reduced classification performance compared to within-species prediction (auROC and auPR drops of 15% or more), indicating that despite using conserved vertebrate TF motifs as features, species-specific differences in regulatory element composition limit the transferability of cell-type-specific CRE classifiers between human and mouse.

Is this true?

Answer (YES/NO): YES